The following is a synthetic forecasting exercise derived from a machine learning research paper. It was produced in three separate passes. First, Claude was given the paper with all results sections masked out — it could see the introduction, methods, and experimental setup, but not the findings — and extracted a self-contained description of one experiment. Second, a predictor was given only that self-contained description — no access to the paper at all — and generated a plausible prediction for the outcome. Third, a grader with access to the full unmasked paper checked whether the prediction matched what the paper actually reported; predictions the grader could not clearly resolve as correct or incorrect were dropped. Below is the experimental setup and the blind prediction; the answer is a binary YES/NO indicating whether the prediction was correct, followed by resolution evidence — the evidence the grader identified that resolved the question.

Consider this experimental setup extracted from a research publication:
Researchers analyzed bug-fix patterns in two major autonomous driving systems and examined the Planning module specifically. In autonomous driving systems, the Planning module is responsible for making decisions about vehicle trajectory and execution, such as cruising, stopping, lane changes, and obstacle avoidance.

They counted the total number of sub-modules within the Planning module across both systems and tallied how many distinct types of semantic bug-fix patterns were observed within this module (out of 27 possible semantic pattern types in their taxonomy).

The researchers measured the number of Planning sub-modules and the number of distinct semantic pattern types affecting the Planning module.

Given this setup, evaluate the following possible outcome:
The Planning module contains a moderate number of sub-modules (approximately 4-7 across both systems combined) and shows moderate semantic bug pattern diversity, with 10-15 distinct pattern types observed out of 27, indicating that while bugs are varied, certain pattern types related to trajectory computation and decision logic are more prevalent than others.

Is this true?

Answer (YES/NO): NO